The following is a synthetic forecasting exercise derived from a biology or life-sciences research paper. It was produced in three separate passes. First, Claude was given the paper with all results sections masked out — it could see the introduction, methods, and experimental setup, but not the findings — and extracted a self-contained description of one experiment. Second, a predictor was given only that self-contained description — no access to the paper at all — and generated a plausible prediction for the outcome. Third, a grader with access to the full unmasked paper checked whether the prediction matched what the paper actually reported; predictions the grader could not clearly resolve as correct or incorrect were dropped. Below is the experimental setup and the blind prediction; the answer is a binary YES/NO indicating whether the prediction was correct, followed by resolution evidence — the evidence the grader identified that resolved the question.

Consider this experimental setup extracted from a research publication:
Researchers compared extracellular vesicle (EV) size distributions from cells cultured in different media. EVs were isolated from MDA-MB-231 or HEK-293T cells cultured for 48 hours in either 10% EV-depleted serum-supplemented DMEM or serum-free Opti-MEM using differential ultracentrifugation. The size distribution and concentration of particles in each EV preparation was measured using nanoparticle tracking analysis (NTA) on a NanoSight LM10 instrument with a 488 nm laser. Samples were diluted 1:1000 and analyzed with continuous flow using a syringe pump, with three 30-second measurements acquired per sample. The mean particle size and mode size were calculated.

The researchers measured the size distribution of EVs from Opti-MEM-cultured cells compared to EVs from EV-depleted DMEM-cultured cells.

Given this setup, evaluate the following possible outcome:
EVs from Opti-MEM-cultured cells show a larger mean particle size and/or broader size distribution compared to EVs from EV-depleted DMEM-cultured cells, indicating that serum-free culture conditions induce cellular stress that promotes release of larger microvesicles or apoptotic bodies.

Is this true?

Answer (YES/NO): NO